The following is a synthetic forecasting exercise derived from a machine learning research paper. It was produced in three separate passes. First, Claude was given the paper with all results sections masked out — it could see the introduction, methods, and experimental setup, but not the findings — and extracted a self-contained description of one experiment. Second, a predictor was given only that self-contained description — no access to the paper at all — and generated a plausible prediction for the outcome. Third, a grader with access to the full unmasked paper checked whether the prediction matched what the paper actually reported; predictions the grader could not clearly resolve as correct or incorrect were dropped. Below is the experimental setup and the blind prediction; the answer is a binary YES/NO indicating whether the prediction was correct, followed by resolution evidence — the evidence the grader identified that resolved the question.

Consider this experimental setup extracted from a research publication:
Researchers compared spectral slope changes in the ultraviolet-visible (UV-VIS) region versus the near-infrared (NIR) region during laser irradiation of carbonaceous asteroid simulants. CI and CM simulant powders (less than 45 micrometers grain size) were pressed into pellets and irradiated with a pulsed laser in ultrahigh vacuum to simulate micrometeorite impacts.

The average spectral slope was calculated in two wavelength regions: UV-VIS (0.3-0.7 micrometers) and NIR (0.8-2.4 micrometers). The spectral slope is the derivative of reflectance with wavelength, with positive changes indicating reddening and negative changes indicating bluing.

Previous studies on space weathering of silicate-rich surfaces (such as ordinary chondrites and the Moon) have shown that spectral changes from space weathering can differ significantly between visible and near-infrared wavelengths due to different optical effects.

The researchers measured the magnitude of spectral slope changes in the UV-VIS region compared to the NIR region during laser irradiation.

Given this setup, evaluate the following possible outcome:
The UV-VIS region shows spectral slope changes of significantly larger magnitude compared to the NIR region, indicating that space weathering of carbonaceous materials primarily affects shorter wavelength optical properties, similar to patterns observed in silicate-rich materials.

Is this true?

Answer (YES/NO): YES